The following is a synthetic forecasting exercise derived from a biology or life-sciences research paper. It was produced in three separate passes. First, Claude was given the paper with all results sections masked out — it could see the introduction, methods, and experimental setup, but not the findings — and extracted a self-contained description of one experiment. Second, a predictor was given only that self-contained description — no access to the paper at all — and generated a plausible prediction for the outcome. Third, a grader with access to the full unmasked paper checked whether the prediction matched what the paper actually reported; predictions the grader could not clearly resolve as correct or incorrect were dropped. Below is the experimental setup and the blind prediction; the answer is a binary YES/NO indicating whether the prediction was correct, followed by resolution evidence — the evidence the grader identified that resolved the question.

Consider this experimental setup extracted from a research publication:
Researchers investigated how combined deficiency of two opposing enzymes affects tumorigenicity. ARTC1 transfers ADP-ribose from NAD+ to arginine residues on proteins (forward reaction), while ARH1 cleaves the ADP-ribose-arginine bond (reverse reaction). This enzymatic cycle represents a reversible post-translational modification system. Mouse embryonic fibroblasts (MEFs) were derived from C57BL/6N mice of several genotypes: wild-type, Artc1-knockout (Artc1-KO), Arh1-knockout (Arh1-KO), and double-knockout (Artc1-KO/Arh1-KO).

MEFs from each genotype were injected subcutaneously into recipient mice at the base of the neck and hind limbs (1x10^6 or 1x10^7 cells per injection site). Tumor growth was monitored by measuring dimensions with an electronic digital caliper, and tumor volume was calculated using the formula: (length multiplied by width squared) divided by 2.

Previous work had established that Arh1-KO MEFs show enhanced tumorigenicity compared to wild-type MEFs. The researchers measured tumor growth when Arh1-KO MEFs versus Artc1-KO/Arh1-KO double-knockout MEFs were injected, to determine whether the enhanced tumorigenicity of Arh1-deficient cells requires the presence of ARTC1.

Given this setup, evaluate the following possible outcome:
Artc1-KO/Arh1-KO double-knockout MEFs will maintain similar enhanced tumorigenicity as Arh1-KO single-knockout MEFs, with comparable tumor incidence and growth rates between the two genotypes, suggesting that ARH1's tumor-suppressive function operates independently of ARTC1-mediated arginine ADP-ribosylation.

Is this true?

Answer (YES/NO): NO